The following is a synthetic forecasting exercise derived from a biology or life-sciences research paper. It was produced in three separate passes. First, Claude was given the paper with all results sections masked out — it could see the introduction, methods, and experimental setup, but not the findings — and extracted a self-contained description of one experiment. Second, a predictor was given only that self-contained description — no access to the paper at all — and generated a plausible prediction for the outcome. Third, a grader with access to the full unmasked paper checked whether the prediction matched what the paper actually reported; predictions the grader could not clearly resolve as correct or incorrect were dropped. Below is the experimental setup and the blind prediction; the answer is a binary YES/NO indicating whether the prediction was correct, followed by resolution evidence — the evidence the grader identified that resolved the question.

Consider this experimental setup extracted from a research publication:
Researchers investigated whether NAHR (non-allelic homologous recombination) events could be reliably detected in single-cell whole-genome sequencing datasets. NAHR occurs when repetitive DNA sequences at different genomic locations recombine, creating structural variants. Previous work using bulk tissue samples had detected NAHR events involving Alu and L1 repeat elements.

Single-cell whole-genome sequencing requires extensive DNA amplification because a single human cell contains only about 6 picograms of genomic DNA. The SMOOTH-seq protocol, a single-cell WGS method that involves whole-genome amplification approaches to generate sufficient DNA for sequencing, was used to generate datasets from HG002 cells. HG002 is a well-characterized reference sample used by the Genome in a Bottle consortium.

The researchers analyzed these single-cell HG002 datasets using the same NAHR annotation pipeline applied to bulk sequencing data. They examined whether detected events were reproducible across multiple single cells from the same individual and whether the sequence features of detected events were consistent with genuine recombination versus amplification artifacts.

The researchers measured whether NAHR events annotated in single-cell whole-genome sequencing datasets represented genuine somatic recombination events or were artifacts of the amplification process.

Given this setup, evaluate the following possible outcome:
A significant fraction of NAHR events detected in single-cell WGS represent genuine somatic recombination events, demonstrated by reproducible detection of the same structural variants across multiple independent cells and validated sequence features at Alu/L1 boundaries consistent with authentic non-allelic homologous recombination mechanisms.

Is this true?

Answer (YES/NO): NO